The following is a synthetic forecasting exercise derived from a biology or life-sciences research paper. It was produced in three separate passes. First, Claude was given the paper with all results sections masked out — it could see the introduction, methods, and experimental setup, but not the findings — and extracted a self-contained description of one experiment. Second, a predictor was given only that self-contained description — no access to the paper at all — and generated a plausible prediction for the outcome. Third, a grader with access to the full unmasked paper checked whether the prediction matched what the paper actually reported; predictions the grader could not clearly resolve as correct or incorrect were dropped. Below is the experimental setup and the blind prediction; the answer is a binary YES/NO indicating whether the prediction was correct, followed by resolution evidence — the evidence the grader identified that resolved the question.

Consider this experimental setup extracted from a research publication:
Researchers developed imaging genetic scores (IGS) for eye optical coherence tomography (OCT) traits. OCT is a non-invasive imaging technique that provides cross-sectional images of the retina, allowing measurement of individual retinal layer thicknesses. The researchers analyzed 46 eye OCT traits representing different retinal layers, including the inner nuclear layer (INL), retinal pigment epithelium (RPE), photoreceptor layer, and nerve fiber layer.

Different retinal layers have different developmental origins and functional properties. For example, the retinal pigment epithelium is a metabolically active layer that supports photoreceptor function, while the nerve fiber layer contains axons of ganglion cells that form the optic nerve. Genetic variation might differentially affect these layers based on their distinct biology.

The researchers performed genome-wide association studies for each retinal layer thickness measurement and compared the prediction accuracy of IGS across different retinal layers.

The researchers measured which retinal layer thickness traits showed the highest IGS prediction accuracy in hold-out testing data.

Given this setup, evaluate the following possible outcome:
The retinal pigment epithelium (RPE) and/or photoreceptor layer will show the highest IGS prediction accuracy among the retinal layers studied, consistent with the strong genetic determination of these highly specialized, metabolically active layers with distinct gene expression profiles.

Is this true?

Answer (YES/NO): NO